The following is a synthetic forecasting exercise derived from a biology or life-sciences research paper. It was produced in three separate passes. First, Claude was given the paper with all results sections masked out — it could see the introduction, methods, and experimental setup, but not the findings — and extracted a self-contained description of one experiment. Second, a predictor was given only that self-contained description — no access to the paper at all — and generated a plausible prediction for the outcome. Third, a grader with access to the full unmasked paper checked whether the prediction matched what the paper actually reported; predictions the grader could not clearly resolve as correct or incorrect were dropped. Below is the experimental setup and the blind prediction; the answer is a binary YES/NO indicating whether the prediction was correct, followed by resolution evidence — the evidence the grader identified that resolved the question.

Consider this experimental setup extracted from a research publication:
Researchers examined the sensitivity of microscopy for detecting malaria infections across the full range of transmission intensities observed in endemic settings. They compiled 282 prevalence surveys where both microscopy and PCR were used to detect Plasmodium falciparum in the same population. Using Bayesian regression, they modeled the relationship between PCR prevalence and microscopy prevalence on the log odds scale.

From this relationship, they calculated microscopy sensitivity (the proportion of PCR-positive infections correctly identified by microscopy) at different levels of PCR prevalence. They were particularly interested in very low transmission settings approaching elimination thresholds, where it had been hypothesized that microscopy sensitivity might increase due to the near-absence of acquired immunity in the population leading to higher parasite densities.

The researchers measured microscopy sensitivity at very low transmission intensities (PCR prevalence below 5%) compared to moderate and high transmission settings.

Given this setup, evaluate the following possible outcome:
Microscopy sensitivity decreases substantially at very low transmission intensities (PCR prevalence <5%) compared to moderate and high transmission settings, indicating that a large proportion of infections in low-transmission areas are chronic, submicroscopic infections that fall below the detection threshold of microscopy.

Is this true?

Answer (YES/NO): NO